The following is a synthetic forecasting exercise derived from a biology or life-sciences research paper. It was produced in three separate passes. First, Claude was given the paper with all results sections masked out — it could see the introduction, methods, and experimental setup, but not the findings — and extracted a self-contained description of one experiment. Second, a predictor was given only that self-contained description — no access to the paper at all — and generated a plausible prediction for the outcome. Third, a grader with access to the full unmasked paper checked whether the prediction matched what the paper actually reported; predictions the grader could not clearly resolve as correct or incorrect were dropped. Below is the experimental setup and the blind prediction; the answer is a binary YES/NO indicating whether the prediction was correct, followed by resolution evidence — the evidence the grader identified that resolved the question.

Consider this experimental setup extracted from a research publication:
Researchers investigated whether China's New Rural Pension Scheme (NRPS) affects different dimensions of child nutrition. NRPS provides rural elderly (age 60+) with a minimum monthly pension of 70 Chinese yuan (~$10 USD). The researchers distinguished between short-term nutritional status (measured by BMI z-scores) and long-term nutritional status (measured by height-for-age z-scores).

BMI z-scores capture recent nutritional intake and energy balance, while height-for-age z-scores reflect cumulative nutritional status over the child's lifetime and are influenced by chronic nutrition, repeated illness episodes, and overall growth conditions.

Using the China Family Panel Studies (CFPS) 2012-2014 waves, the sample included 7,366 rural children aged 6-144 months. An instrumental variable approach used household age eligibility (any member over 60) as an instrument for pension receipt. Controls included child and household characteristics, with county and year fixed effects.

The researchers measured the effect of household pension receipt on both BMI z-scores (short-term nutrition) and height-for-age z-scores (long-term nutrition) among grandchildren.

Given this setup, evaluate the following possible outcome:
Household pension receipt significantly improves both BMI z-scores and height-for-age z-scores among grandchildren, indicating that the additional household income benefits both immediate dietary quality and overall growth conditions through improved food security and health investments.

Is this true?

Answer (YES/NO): NO